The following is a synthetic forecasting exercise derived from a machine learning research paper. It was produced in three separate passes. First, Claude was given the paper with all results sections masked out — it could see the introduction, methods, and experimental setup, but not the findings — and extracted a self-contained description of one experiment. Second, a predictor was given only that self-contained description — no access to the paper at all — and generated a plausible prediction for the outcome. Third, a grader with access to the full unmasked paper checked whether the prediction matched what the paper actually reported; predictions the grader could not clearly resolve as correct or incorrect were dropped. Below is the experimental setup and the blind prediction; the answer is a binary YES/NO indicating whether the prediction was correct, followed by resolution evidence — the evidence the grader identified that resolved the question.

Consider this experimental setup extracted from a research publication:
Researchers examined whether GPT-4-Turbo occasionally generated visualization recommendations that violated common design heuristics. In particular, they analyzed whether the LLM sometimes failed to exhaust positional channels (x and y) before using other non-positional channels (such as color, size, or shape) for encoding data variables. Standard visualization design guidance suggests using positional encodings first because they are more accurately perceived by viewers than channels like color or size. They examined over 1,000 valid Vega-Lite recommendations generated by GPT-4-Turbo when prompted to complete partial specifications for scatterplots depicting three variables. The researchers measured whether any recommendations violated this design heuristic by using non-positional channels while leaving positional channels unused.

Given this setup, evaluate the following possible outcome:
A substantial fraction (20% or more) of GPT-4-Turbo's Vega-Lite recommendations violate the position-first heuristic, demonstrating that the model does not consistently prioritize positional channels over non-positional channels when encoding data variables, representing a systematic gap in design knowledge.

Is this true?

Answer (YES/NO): NO